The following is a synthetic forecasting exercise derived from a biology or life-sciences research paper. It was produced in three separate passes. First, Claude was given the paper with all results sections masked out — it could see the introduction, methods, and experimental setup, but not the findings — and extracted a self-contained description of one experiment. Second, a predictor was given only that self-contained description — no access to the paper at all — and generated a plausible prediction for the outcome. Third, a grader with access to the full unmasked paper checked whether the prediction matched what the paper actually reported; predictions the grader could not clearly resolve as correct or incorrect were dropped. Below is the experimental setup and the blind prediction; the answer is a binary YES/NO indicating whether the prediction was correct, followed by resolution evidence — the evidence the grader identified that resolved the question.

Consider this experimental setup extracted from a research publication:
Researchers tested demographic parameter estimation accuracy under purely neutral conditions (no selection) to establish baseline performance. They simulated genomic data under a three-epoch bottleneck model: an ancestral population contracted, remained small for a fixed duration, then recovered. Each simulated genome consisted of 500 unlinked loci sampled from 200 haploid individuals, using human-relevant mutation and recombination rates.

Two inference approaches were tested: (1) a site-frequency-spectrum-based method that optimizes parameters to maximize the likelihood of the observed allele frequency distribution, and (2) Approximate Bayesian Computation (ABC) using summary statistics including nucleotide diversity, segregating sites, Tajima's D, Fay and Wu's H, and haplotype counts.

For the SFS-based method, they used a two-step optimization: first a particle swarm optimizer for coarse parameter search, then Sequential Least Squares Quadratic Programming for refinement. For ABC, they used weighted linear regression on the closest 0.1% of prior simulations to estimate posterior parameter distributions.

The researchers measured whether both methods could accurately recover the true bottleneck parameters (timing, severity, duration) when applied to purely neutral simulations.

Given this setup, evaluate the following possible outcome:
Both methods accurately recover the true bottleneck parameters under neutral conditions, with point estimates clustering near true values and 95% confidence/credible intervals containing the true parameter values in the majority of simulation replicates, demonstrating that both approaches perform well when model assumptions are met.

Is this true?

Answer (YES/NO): NO